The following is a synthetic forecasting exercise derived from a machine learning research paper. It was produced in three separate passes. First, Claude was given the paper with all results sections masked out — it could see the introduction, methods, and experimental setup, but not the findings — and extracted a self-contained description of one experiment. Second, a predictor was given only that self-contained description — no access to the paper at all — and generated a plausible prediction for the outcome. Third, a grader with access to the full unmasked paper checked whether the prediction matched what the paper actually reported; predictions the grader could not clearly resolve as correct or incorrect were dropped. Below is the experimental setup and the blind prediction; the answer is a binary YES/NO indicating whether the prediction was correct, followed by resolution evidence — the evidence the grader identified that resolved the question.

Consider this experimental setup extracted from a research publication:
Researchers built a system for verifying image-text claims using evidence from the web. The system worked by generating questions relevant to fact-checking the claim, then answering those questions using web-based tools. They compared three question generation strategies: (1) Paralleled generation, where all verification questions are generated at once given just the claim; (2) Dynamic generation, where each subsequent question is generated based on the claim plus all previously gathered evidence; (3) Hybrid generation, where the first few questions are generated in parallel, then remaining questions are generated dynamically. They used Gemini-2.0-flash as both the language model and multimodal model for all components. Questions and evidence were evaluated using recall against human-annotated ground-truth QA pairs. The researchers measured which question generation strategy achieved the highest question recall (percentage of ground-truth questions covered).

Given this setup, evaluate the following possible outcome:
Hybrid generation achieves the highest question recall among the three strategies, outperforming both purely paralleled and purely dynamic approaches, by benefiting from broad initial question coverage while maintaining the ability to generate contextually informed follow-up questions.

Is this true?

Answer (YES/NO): NO